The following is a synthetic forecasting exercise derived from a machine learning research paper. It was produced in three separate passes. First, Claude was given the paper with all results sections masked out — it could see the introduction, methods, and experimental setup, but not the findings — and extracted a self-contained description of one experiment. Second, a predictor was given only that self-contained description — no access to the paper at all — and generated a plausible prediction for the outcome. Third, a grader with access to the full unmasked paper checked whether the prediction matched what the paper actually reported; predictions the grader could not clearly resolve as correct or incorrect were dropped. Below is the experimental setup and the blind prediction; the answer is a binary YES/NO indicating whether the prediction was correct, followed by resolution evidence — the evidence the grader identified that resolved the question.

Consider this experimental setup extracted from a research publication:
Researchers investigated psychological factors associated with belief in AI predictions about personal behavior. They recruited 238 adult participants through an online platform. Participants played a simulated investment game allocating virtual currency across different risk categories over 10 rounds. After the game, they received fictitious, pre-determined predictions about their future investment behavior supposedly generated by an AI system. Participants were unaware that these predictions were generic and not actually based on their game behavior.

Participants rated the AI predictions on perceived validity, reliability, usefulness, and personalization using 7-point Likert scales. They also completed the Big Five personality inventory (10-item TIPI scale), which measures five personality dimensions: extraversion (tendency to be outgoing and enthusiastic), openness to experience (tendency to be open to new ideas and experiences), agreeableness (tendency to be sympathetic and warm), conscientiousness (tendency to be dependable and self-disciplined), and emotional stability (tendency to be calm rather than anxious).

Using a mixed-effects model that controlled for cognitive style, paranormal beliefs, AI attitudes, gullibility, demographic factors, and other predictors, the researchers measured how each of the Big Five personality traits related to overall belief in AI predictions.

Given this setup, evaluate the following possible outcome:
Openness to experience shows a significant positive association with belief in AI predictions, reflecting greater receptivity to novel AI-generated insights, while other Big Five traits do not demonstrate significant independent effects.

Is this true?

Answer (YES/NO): NO